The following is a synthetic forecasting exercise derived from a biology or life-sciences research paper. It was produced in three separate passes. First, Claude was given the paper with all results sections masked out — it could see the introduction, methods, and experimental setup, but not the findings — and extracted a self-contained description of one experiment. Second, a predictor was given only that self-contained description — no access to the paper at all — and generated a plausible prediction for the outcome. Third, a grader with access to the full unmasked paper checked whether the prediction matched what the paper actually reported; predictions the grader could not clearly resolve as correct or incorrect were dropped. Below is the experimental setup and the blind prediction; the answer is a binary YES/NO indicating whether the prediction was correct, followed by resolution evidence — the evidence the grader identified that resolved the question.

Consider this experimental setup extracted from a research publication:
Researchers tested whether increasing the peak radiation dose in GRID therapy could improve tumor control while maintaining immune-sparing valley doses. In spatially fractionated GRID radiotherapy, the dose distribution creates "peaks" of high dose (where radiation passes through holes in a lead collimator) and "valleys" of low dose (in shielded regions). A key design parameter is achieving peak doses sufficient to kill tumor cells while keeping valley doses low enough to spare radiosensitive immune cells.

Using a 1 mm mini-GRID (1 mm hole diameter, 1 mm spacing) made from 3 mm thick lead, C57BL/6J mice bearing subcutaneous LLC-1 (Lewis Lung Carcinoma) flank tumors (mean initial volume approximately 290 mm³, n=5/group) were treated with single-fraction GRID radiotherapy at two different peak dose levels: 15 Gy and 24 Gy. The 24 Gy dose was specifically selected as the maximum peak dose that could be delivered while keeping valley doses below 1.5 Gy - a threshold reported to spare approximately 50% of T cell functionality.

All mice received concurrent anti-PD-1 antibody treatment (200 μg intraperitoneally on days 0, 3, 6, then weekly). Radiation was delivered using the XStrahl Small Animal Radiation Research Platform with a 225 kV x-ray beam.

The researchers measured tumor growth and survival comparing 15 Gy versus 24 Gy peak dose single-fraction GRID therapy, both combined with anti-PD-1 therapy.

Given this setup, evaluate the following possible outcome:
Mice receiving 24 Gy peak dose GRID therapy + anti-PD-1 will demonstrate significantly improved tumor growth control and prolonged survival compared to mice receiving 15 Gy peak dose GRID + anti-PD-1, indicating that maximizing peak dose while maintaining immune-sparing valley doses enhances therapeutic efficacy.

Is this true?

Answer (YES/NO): NO